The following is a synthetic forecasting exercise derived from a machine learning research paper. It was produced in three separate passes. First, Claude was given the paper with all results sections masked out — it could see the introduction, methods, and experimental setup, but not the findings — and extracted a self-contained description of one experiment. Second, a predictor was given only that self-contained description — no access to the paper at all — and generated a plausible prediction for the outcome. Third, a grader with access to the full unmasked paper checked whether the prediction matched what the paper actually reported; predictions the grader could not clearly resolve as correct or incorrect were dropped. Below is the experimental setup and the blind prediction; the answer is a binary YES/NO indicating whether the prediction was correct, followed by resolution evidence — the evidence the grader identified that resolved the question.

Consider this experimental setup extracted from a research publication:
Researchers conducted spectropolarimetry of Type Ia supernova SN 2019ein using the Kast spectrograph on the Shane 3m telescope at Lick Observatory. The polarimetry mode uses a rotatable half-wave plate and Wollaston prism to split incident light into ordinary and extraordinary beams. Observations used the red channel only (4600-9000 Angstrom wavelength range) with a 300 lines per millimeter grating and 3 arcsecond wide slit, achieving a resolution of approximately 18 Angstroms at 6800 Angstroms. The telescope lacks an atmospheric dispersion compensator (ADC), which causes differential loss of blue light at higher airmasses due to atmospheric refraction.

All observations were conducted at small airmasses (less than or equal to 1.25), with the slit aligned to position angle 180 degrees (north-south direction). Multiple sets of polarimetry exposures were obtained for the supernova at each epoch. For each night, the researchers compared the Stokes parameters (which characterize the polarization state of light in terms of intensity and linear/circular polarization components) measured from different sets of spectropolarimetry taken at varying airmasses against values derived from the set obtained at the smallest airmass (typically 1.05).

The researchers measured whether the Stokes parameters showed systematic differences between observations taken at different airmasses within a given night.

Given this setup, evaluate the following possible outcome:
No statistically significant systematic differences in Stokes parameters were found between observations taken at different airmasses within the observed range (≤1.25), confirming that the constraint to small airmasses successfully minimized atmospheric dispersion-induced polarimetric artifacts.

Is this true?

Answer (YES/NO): YES